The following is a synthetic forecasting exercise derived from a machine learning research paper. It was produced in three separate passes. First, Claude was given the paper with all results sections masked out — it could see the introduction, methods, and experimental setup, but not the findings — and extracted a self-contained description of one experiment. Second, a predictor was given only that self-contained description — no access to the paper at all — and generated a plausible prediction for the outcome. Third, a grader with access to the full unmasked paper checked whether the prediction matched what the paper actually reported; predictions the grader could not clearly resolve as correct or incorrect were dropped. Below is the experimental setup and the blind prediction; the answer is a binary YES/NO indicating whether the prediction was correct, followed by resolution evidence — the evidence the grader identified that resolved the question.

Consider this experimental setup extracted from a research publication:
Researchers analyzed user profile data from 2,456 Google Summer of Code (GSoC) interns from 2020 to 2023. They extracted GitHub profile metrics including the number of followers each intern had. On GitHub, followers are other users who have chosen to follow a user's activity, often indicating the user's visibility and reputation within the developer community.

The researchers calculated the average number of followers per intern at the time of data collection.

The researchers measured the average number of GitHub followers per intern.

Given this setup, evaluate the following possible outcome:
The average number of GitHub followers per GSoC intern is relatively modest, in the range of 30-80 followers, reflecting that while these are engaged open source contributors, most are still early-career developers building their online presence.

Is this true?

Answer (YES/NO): YES